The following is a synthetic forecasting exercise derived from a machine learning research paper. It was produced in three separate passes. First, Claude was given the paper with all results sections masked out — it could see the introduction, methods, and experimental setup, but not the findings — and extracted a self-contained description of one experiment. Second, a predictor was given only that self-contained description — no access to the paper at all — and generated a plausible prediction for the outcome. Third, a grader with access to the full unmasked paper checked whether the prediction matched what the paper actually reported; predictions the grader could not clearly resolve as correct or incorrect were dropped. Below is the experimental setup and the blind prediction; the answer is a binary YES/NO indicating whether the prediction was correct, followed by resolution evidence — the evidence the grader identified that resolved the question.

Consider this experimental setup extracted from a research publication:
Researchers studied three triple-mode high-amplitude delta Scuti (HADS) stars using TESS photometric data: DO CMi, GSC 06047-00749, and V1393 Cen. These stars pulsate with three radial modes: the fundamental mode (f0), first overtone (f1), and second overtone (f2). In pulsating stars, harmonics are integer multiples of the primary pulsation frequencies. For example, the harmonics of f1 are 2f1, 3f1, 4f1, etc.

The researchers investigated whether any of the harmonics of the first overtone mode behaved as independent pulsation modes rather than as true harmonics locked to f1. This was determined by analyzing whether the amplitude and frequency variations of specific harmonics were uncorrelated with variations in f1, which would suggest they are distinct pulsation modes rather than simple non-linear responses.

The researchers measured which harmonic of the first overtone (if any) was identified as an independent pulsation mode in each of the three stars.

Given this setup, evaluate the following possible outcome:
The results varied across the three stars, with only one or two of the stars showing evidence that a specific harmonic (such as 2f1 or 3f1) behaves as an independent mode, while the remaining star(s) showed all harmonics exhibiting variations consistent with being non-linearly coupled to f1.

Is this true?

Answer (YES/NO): NO